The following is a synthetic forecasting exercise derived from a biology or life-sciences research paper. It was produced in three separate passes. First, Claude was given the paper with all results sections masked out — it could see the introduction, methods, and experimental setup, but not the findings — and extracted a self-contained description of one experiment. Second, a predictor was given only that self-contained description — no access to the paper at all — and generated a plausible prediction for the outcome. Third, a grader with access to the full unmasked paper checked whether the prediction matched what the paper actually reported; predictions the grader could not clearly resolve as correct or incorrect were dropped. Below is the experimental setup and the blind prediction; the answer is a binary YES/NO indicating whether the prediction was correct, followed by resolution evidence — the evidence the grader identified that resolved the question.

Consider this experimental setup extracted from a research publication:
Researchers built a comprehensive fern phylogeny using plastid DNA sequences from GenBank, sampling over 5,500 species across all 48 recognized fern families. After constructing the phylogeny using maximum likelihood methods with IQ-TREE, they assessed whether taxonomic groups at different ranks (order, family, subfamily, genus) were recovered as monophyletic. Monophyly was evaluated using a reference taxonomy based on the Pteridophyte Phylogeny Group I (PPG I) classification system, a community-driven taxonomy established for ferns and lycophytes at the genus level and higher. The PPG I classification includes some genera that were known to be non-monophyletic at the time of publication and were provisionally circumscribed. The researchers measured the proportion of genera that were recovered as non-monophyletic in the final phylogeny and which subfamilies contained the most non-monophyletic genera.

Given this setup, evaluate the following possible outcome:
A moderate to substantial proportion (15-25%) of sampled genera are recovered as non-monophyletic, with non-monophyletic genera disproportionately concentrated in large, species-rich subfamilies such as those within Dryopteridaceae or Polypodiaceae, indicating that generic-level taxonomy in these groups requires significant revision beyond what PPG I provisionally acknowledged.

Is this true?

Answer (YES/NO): NO